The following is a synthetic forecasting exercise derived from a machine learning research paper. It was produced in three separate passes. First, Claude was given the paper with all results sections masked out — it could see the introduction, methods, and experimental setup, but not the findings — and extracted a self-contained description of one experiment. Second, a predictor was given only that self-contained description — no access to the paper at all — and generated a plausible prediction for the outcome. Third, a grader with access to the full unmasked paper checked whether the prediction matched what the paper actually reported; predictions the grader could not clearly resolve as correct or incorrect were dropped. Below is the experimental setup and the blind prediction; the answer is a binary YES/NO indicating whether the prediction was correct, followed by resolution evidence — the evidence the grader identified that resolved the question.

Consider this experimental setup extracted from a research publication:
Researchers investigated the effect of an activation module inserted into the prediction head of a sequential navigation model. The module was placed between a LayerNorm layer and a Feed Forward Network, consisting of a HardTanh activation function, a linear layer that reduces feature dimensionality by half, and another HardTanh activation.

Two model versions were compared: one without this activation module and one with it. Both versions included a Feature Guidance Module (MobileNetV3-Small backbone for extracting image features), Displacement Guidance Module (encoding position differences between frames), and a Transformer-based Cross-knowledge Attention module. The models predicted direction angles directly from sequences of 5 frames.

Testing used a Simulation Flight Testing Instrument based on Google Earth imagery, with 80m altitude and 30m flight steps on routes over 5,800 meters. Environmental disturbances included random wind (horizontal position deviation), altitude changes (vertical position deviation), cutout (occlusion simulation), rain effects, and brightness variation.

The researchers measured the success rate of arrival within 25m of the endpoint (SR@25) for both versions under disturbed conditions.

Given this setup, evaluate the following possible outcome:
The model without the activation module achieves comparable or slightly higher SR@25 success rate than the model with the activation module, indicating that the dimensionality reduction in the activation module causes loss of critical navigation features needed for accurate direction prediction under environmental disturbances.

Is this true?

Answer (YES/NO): NO